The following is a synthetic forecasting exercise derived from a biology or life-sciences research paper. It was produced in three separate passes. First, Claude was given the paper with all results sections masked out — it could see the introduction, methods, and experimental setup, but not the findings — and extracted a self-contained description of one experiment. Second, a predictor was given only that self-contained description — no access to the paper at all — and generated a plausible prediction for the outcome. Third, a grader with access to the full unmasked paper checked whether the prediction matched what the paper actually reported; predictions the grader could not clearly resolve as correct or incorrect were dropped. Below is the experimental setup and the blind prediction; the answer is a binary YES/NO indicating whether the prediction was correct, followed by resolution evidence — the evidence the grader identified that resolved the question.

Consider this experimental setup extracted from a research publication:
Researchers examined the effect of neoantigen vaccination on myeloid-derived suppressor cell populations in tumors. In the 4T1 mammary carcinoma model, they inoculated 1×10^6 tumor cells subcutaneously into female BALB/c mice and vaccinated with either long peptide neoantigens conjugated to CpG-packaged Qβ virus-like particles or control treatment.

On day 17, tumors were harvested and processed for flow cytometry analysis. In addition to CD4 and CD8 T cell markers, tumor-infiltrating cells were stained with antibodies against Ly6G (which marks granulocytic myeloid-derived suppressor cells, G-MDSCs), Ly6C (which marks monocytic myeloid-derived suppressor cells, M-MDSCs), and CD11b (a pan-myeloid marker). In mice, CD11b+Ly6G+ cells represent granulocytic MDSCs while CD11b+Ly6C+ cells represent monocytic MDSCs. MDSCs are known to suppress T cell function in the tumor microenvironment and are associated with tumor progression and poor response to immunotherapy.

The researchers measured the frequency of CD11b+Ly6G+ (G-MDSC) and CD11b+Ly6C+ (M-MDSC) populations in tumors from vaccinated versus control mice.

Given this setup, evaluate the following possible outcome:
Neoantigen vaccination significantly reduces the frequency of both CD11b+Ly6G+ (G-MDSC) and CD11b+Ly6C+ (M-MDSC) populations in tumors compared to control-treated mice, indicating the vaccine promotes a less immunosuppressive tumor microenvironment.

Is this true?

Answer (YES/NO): YES